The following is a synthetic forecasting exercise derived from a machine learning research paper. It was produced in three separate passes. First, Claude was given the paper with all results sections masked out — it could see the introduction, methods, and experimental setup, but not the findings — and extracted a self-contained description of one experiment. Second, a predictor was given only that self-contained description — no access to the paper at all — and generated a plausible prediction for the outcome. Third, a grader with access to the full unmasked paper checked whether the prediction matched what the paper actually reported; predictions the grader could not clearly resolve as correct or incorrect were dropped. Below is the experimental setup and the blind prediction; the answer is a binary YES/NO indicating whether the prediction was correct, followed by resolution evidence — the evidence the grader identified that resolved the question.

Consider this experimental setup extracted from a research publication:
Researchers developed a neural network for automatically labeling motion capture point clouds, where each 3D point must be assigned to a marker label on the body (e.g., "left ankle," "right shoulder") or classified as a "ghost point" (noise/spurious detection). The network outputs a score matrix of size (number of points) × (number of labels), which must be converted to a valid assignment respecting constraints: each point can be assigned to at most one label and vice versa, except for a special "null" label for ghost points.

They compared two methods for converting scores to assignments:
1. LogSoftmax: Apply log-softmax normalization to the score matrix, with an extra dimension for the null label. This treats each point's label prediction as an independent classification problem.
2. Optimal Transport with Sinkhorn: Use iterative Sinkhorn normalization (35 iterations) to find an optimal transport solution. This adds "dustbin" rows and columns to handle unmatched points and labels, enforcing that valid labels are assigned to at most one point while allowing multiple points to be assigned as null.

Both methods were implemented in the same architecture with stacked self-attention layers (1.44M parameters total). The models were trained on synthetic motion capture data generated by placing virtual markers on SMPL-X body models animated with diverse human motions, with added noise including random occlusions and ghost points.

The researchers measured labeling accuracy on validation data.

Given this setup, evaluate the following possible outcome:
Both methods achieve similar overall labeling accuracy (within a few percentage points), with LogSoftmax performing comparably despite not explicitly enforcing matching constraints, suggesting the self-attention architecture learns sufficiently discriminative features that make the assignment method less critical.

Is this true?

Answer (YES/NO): YES